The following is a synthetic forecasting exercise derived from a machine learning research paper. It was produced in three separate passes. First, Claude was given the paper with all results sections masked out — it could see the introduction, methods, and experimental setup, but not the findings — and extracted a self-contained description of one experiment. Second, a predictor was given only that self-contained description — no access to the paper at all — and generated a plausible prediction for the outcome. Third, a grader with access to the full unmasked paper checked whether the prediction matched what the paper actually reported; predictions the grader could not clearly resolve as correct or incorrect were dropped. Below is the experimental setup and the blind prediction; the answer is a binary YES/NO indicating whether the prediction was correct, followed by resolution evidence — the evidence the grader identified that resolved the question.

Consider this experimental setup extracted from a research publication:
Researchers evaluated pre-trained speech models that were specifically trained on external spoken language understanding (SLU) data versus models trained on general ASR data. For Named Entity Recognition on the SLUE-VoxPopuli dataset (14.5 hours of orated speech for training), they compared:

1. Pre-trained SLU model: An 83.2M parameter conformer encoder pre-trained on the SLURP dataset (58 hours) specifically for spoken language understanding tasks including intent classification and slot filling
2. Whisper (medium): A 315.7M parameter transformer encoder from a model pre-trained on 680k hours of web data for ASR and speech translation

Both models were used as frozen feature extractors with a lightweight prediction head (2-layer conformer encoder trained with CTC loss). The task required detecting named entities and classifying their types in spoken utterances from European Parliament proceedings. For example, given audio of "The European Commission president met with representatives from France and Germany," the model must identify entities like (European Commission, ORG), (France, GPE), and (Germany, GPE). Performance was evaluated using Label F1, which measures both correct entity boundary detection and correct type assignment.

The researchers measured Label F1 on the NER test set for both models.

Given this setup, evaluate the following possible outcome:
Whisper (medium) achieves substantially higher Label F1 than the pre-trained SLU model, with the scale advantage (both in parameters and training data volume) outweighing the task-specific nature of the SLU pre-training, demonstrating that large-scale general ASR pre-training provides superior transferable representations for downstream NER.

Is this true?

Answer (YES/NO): YES